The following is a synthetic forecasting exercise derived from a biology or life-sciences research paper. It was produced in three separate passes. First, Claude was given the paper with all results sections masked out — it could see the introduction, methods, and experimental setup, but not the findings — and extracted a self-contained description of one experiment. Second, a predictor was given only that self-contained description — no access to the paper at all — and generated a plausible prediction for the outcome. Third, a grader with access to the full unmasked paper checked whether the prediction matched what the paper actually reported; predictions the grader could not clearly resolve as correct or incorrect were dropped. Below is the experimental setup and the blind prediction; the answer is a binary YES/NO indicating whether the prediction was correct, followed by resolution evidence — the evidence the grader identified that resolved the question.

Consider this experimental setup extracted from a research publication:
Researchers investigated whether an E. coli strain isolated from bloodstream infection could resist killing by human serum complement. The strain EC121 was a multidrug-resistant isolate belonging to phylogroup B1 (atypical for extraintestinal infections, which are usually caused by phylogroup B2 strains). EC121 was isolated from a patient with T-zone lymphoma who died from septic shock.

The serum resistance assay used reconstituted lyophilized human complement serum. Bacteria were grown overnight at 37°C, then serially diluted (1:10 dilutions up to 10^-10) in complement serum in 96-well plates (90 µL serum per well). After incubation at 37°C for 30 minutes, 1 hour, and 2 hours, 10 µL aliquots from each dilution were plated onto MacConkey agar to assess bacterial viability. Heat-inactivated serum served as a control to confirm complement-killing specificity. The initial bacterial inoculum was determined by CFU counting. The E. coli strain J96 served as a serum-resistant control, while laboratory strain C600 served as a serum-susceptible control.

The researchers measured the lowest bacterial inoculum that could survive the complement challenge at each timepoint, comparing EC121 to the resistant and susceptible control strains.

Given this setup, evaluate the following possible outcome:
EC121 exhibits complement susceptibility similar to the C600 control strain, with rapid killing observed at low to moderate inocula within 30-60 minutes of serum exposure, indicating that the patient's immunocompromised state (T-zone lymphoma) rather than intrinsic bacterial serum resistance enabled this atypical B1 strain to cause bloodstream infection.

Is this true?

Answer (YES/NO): NO